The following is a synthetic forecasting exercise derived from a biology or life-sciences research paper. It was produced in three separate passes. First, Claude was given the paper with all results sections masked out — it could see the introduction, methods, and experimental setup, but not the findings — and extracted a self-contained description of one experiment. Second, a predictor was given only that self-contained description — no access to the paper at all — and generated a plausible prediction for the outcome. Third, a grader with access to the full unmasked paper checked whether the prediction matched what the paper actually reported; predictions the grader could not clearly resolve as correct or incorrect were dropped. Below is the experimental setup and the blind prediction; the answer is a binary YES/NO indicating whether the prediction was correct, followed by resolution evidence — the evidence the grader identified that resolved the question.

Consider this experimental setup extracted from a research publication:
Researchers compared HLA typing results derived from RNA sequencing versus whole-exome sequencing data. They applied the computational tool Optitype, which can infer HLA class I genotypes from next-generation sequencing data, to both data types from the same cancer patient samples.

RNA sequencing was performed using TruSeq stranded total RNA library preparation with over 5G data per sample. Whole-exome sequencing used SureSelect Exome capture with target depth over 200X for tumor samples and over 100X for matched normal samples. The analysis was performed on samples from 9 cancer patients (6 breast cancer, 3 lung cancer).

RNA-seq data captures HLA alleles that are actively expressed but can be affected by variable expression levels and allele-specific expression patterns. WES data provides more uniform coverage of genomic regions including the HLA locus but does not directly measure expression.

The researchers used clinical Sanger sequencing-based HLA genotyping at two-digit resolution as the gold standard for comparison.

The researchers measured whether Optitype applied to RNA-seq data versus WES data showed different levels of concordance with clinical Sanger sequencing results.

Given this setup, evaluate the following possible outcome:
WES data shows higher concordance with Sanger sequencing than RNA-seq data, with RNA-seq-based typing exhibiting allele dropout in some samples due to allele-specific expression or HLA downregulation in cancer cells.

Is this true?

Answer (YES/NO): NO